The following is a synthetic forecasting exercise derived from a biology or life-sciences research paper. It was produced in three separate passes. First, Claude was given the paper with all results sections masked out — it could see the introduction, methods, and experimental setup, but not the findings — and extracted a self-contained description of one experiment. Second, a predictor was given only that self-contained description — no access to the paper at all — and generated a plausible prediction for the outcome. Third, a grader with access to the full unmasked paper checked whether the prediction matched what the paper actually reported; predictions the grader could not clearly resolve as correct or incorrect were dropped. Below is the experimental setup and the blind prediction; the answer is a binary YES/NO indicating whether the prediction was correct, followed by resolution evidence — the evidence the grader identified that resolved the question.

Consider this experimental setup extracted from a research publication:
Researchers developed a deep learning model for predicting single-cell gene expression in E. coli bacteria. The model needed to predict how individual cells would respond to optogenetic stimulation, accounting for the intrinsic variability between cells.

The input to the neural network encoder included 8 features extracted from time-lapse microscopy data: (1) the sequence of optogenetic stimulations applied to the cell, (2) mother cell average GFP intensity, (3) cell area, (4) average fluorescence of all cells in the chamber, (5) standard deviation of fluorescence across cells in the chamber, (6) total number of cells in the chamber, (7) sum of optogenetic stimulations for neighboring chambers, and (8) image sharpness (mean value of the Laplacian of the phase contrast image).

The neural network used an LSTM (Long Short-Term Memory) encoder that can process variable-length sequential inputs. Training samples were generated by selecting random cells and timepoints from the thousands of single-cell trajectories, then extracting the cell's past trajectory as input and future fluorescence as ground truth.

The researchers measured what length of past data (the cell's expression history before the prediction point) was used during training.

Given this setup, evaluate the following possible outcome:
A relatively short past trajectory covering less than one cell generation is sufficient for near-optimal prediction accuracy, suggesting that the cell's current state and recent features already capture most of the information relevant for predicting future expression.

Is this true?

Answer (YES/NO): NO